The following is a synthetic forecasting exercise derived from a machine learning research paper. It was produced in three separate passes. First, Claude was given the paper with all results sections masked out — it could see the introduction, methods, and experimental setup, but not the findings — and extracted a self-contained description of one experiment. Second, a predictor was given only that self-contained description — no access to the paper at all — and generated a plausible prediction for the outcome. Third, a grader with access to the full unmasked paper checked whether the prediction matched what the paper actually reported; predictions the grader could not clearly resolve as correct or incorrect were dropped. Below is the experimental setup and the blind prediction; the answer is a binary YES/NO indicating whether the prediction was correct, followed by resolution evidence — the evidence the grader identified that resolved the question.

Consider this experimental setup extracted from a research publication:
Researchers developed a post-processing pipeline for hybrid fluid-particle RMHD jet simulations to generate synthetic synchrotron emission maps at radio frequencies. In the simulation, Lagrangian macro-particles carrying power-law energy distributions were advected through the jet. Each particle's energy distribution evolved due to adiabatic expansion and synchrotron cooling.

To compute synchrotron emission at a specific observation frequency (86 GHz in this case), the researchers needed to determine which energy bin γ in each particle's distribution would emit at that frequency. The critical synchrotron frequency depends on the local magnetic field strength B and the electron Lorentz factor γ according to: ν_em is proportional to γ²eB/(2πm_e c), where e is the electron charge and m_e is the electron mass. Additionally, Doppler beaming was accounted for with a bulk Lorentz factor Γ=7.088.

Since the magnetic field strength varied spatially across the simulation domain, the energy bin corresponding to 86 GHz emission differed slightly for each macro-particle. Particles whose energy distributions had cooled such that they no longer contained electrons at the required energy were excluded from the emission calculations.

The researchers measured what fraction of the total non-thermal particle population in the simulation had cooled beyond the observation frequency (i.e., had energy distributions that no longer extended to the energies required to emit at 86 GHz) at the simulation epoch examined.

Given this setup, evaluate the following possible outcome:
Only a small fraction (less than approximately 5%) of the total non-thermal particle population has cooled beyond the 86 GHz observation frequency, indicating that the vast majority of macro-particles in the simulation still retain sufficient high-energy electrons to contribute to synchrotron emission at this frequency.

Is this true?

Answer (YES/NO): NO